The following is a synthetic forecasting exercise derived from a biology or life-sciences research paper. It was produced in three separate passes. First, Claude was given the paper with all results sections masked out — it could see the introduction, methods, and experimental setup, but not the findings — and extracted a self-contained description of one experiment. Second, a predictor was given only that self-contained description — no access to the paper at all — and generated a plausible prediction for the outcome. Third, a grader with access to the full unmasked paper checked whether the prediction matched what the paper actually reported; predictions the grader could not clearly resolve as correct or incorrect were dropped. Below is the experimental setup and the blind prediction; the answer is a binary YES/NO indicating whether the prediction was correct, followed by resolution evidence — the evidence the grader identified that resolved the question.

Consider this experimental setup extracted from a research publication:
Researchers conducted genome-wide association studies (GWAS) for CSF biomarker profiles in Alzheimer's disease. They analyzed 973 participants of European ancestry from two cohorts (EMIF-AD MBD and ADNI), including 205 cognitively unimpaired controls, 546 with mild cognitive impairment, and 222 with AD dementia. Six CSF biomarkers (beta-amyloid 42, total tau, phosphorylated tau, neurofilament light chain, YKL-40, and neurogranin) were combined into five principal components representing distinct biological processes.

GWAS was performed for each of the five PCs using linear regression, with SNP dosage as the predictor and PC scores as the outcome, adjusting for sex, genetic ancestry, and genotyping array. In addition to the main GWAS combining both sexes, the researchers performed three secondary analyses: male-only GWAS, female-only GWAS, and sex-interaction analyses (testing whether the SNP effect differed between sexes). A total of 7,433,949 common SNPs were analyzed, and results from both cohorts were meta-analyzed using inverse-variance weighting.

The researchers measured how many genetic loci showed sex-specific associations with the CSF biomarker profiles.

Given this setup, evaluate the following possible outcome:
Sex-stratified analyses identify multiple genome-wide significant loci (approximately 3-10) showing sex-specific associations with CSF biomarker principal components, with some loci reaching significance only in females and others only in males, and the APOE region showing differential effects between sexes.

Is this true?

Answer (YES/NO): NO